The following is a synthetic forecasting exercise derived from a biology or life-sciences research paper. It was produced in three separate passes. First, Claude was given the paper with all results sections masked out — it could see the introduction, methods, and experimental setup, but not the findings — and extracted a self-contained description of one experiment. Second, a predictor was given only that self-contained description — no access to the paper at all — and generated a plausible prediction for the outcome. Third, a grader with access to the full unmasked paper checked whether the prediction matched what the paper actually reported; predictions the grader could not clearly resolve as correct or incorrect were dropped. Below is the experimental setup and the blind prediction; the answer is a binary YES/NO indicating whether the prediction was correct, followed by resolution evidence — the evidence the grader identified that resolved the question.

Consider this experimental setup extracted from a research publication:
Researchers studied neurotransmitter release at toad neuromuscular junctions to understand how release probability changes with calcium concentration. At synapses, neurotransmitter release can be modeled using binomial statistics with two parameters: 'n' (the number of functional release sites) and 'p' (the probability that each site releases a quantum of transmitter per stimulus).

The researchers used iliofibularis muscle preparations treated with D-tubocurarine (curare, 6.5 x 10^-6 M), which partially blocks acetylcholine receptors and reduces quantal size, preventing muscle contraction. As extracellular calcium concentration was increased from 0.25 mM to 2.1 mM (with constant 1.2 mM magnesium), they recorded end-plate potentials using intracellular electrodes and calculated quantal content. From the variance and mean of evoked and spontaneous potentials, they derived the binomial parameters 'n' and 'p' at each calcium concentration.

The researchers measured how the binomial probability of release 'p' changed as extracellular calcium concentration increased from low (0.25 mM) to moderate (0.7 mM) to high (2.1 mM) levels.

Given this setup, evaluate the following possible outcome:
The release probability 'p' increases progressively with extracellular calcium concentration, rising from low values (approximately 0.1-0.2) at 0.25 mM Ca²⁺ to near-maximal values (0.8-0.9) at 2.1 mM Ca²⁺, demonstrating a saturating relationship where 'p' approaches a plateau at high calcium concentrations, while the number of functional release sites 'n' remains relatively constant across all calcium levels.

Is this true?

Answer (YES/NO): NO